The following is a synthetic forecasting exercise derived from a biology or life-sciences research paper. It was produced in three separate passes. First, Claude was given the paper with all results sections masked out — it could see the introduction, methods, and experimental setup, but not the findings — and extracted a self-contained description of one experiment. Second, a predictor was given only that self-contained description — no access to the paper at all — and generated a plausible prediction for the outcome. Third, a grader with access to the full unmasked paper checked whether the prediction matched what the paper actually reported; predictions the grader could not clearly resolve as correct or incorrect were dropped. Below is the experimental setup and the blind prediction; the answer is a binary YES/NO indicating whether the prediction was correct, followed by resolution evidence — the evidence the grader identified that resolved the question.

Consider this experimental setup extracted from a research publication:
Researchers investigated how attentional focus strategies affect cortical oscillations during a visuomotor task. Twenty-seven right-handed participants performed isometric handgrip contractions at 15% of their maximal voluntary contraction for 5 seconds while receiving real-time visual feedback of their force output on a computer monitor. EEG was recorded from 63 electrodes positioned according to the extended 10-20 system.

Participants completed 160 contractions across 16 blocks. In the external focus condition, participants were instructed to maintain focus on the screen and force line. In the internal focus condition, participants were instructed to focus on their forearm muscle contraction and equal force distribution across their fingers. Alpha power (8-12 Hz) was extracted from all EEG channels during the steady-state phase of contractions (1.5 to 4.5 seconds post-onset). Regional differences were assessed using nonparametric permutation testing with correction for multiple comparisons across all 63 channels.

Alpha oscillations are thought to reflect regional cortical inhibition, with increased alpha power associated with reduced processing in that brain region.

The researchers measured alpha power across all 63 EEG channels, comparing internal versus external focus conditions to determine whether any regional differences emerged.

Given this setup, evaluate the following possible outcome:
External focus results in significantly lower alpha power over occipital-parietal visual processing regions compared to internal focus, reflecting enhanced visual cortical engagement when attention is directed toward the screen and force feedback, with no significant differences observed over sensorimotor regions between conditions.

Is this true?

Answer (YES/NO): YES